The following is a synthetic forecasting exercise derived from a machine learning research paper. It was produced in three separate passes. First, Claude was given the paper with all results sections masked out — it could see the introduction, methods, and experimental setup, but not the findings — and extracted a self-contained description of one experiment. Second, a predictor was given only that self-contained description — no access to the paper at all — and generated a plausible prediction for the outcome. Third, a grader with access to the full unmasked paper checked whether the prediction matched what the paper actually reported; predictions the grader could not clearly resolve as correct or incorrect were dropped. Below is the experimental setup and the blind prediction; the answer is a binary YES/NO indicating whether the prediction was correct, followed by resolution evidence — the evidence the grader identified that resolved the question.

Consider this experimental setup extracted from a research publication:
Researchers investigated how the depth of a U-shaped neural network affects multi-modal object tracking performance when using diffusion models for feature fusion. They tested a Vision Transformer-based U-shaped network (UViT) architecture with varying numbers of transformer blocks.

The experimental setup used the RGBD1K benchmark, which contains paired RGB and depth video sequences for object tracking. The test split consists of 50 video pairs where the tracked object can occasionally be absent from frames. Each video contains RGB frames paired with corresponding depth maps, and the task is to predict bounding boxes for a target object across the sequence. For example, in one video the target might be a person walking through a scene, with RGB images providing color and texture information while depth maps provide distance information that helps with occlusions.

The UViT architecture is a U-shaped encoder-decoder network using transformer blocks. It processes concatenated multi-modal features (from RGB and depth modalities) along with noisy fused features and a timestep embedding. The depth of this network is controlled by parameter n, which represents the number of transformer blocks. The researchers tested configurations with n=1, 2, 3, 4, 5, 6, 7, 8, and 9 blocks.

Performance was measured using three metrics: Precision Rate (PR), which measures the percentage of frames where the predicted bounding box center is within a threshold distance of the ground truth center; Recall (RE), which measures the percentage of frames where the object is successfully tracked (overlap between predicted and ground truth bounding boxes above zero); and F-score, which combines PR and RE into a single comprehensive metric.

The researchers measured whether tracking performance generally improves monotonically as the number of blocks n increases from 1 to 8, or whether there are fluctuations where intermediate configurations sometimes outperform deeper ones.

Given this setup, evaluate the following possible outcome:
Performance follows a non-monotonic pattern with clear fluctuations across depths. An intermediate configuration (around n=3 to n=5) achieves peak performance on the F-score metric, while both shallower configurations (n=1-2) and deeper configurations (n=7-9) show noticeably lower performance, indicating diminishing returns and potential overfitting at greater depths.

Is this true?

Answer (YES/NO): NO